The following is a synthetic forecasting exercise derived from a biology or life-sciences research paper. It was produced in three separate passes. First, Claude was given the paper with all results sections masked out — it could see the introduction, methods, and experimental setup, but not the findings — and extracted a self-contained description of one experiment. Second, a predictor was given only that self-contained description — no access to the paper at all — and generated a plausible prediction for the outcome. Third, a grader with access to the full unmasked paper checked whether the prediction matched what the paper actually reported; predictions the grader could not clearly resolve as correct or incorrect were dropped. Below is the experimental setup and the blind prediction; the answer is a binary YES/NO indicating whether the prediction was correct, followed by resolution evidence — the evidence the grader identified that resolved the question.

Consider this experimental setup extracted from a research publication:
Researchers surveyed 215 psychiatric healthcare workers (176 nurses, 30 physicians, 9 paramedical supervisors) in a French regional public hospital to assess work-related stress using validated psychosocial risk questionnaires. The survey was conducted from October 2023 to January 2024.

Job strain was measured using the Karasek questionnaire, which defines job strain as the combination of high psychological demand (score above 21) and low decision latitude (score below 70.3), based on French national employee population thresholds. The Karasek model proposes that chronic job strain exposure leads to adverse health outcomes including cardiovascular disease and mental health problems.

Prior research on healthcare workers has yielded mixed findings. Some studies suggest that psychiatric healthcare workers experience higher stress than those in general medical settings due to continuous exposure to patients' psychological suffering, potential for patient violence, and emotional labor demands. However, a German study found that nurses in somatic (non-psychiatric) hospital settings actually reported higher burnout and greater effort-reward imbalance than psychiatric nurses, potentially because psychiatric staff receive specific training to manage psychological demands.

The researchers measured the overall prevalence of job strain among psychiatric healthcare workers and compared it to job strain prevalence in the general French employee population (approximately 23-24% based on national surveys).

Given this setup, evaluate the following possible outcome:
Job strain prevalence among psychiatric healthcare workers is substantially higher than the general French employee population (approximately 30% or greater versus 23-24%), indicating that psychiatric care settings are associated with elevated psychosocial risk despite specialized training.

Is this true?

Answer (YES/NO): YES